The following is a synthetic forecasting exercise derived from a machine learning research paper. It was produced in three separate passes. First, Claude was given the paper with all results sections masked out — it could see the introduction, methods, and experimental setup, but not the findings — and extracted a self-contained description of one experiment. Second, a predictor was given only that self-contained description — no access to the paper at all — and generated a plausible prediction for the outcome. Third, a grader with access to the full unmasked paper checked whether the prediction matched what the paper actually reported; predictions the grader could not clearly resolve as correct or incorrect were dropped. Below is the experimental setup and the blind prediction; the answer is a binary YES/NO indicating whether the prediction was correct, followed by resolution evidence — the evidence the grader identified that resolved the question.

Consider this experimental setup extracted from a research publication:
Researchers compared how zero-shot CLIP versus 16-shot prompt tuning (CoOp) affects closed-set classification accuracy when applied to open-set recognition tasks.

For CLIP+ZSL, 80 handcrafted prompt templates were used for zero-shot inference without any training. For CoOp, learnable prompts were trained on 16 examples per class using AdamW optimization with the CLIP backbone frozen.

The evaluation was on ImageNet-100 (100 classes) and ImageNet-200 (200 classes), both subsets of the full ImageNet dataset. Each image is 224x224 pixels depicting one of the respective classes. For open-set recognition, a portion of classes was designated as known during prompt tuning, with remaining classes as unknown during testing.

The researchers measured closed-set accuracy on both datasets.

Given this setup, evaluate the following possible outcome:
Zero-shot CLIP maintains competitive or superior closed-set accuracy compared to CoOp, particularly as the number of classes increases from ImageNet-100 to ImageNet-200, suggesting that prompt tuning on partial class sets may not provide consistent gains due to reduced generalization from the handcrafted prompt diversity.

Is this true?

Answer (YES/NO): NO